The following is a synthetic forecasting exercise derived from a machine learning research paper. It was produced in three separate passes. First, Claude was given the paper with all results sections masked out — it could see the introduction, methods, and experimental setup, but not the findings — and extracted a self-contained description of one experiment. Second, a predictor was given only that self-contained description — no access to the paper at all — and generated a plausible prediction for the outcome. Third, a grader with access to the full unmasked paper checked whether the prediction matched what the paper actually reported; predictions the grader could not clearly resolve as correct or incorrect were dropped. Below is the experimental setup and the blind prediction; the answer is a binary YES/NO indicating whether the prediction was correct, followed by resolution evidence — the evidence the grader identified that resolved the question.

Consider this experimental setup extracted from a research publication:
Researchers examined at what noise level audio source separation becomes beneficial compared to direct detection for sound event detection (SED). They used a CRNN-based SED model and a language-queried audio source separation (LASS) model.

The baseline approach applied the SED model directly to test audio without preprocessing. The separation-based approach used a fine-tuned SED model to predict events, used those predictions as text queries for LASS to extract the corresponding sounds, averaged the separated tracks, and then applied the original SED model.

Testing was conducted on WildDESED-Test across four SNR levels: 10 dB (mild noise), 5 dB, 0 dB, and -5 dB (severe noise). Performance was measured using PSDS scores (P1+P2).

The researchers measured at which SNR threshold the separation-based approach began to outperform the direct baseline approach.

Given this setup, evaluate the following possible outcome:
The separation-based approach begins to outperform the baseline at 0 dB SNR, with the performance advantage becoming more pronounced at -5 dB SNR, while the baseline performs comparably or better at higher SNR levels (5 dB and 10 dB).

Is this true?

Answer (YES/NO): NO